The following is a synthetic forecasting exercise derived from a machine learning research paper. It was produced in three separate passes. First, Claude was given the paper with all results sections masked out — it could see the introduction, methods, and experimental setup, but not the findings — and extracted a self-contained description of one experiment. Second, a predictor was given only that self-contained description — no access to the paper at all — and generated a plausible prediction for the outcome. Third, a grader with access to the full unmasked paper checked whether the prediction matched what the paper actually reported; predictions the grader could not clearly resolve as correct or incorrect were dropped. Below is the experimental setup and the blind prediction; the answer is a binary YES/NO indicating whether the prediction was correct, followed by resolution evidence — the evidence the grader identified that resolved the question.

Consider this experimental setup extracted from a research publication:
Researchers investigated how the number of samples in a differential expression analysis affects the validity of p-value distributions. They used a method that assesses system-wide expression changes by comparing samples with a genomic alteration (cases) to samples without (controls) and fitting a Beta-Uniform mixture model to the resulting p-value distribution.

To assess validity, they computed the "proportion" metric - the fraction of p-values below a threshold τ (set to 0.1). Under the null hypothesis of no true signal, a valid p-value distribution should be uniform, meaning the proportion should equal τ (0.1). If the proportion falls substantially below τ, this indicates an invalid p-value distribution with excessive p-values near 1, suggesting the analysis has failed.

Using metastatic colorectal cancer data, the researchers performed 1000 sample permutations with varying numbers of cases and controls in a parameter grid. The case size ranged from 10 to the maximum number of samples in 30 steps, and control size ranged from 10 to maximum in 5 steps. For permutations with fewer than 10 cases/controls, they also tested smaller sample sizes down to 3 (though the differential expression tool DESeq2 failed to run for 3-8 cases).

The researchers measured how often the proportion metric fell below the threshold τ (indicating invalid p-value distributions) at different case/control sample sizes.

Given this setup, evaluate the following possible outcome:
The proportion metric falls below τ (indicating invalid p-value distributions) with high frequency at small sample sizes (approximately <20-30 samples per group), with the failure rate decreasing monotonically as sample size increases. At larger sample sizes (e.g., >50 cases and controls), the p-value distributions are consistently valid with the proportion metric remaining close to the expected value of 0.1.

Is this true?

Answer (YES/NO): NO